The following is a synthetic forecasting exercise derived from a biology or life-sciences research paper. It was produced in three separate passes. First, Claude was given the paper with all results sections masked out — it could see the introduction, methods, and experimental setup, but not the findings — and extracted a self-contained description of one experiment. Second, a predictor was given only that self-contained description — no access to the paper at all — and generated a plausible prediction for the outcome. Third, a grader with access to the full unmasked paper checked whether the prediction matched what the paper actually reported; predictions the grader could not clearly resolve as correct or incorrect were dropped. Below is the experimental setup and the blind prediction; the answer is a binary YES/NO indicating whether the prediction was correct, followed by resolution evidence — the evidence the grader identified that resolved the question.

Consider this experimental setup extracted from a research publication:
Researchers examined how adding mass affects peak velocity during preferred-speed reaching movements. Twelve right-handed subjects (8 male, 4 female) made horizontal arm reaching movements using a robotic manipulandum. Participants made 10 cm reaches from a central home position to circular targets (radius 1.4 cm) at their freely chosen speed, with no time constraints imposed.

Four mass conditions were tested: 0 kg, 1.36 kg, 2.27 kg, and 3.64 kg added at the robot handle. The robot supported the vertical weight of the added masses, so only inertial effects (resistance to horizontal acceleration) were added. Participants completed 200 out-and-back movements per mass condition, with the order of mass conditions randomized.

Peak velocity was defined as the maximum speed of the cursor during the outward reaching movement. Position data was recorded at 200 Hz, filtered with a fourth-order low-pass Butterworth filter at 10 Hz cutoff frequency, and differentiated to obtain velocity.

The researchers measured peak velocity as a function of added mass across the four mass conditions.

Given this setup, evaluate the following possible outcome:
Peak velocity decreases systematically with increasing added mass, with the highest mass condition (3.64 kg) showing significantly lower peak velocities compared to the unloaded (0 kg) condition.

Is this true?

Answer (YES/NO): YES